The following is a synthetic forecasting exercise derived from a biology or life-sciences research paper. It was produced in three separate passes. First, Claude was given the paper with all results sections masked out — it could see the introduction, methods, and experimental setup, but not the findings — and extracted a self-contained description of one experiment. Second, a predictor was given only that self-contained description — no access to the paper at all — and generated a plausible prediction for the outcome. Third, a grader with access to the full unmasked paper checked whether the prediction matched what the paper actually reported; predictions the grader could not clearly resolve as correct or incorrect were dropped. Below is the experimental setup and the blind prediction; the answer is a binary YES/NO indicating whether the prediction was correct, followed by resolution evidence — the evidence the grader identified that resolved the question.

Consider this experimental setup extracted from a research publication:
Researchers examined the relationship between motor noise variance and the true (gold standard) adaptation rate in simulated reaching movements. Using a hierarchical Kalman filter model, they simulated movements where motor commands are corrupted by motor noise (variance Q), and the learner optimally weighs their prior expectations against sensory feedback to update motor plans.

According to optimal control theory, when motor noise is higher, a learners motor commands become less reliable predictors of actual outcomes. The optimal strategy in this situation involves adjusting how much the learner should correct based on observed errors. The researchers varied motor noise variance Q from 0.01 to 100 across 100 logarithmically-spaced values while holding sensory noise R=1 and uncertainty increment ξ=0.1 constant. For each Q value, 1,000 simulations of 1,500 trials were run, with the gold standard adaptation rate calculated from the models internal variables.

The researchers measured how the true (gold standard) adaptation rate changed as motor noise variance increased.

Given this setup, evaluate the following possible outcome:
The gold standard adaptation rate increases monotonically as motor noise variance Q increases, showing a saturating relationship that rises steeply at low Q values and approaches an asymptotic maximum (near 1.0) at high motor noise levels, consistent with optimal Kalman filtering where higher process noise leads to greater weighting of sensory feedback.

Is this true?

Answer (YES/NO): NO